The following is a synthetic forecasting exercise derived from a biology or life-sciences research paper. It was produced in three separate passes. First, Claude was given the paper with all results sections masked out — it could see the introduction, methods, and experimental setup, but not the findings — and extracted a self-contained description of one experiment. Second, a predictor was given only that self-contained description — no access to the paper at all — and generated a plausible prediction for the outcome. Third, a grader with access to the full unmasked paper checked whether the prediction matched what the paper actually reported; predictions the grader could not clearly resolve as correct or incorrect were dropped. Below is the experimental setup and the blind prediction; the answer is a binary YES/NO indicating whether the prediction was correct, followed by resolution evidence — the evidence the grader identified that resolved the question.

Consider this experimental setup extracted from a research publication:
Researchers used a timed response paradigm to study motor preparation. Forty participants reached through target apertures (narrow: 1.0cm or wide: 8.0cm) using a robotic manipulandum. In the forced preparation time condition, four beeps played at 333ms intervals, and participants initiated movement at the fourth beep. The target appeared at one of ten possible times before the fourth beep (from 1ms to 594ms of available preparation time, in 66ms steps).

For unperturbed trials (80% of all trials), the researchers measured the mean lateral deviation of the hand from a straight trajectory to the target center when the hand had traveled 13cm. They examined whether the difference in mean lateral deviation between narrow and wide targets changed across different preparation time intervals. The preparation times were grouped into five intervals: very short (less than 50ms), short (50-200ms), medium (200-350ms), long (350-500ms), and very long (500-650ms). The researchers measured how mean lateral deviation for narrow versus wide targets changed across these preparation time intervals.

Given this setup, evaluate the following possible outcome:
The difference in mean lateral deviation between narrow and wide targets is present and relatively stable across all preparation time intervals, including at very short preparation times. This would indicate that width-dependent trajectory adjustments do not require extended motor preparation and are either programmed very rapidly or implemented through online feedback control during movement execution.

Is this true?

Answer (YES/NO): NO